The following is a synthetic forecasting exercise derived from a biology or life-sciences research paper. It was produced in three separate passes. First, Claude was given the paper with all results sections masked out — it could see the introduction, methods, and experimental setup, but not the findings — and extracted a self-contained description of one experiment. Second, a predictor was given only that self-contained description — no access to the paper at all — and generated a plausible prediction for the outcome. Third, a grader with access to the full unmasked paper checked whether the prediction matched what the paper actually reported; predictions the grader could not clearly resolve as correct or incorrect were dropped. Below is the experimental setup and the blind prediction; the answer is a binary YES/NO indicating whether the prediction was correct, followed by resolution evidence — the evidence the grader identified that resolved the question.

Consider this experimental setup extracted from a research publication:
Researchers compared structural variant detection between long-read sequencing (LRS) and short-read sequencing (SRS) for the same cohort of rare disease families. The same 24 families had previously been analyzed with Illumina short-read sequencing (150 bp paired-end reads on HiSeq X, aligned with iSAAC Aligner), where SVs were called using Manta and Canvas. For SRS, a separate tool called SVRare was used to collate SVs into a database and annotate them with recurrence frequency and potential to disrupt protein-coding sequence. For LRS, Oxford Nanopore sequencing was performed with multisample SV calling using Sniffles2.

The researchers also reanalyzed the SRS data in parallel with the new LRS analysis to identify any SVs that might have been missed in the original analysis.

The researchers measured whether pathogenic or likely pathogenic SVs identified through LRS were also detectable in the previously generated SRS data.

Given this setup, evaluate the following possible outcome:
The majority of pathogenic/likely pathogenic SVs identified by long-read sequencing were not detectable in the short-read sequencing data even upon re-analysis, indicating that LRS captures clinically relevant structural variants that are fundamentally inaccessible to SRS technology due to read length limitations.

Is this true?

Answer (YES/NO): NO